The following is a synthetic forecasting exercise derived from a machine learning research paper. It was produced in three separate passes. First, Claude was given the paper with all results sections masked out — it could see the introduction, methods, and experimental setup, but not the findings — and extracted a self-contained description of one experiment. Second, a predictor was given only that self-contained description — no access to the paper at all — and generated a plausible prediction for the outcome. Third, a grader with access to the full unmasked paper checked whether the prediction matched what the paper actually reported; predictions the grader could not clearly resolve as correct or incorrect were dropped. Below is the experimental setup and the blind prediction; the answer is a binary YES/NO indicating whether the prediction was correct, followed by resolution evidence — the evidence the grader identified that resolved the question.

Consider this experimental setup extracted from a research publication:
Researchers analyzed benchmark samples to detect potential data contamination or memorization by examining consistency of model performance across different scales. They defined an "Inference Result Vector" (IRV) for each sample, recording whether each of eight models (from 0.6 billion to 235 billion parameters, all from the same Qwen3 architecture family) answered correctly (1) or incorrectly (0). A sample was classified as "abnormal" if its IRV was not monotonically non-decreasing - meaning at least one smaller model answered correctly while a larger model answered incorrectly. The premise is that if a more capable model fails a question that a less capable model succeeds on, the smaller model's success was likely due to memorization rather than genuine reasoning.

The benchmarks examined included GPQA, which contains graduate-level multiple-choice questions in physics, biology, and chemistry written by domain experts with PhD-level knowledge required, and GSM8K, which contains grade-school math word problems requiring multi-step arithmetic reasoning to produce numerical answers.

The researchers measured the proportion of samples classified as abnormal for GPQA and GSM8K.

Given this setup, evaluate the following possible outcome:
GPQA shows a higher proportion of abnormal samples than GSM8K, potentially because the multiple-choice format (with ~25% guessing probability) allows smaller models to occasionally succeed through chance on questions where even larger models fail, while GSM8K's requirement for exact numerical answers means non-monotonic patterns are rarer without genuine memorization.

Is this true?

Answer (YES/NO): YES